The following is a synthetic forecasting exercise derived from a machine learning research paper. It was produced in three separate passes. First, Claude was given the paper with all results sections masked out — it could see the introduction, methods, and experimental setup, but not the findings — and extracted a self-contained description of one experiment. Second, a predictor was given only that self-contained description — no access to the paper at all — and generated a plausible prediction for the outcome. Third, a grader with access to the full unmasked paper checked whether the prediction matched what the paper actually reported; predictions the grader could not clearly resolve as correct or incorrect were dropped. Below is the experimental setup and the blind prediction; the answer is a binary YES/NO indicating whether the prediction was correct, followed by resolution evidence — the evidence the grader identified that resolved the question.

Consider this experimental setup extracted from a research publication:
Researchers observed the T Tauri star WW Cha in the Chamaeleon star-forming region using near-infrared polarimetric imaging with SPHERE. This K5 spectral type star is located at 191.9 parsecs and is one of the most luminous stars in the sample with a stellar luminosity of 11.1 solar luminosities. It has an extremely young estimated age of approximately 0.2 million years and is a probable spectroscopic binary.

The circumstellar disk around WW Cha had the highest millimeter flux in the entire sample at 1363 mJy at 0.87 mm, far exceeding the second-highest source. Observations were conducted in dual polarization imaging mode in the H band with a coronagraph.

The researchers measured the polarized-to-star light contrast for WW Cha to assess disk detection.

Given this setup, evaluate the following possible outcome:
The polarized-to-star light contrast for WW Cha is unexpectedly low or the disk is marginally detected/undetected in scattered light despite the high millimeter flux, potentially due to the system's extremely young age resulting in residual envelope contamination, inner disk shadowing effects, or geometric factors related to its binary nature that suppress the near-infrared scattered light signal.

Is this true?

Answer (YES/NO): NO